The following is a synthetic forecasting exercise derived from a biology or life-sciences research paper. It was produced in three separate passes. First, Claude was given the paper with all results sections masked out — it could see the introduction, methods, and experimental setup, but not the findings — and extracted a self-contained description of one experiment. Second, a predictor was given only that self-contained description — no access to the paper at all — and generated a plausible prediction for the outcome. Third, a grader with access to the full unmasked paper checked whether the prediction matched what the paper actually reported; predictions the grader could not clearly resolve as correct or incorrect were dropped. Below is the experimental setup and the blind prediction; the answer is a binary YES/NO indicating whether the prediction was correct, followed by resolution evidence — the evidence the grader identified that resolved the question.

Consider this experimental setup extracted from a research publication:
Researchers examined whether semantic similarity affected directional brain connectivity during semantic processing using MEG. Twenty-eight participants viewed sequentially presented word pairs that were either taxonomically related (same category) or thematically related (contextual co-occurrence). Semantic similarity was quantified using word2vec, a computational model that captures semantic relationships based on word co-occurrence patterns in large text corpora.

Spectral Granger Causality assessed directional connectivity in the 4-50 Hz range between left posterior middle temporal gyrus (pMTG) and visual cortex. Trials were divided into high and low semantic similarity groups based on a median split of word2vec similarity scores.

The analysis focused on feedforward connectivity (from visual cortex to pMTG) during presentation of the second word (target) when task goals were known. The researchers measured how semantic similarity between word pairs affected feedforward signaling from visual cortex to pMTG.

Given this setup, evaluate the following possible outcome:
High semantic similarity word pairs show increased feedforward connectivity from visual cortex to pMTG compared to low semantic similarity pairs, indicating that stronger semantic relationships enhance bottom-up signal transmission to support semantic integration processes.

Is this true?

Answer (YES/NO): NO